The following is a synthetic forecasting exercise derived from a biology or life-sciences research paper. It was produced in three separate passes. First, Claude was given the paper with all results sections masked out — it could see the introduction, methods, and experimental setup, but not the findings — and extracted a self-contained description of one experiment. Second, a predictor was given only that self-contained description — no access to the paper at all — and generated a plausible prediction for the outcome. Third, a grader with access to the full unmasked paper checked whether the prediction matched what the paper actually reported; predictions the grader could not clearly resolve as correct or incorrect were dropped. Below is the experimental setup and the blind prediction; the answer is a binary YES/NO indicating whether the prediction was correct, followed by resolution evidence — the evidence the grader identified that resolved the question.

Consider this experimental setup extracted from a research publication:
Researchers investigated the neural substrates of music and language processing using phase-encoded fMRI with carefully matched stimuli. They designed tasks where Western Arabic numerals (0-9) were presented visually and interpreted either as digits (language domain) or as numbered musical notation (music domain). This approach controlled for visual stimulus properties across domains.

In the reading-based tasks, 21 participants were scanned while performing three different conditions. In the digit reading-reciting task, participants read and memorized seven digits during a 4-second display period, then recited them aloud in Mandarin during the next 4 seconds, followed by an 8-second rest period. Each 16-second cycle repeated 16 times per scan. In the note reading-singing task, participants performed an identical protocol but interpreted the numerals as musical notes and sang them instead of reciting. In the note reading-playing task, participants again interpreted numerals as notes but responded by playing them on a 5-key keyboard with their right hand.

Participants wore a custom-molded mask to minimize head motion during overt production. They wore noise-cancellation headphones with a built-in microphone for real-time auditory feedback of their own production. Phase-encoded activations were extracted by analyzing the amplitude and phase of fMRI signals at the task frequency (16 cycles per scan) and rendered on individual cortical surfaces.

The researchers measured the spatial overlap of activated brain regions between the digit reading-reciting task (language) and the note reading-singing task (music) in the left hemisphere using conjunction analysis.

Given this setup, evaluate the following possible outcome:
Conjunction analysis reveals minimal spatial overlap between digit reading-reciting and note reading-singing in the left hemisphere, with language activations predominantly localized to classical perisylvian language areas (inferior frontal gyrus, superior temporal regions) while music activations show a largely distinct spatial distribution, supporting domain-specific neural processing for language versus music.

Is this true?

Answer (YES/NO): NO